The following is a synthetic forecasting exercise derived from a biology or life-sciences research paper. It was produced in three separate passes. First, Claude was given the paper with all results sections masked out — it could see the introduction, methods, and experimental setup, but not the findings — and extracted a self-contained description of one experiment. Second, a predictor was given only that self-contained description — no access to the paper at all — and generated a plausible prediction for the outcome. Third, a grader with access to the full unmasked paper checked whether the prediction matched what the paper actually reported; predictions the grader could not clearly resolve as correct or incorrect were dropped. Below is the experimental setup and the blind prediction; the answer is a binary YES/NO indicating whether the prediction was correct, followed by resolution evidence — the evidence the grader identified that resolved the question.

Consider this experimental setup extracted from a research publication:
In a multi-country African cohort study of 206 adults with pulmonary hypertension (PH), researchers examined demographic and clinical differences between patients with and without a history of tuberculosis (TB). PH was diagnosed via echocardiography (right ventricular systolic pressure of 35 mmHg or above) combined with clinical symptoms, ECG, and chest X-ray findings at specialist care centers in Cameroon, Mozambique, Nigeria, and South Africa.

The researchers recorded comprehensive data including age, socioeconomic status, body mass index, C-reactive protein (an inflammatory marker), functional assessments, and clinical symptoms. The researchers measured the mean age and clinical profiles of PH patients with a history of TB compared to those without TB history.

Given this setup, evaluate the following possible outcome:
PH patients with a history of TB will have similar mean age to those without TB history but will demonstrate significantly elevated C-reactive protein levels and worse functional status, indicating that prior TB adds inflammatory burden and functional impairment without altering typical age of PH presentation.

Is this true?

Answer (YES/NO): NO